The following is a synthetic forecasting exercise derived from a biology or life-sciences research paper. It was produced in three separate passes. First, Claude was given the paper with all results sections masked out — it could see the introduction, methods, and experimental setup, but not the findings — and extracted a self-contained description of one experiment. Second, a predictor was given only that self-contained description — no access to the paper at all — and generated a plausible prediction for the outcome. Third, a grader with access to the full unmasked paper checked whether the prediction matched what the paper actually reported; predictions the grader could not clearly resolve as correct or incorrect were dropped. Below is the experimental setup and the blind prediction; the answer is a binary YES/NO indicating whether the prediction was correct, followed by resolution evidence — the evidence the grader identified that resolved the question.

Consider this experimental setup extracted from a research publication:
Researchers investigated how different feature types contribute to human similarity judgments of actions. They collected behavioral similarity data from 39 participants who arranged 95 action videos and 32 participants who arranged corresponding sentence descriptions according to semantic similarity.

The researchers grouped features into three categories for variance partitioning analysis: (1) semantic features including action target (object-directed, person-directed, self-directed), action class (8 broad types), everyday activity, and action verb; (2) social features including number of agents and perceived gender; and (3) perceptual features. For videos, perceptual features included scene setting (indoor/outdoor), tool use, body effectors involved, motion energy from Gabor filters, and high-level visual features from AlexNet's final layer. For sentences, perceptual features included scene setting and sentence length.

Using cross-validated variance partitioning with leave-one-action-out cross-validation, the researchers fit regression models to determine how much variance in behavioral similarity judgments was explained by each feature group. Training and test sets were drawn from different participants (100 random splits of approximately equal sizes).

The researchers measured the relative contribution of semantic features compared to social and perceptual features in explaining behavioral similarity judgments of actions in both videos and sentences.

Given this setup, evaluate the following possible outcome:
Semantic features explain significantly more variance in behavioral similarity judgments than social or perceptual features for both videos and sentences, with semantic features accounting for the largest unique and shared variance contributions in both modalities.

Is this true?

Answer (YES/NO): YES